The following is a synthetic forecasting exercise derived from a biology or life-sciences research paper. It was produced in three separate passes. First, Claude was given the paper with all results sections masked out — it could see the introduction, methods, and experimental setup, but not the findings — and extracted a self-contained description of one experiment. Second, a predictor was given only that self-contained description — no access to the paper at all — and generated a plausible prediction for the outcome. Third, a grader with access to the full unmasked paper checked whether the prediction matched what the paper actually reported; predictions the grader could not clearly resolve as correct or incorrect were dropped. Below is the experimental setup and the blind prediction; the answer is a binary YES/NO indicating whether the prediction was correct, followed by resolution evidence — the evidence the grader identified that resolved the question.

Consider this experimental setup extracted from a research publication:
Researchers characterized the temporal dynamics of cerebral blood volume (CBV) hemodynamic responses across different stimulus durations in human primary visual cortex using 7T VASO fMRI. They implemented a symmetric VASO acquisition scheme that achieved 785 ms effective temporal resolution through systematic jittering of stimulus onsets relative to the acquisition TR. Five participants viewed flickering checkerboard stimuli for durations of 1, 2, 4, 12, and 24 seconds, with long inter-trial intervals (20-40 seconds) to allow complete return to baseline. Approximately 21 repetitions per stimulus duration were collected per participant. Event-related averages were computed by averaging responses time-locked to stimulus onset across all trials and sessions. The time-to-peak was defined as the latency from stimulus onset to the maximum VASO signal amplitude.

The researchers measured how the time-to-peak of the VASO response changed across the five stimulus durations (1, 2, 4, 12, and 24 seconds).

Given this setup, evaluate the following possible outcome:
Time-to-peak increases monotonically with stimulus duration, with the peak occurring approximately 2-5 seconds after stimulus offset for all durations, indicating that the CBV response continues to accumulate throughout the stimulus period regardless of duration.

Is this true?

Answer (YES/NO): NO